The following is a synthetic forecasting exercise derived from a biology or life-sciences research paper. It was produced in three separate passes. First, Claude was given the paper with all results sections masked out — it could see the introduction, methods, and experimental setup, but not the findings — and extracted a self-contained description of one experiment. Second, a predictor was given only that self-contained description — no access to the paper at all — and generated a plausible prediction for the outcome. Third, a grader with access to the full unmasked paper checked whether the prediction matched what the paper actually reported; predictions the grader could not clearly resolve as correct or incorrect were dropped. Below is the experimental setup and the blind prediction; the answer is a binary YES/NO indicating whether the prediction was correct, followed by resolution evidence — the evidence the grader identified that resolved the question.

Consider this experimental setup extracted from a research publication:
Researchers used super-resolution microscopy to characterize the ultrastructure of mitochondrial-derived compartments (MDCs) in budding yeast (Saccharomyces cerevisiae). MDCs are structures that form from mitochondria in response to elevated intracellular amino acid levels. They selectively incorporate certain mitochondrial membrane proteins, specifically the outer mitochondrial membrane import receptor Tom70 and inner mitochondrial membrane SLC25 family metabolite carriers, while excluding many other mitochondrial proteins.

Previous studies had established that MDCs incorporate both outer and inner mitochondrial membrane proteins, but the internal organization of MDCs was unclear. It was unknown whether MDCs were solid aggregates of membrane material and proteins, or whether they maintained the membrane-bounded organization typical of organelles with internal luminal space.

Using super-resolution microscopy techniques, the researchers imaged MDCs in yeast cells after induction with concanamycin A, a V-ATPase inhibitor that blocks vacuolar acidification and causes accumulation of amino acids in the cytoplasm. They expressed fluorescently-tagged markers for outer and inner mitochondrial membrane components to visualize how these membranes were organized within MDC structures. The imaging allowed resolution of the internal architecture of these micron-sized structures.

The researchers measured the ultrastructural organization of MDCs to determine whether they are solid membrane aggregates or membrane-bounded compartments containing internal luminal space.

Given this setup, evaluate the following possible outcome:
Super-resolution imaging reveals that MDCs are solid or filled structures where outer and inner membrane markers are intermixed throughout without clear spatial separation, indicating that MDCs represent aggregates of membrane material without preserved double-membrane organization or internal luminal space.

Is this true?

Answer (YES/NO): NO